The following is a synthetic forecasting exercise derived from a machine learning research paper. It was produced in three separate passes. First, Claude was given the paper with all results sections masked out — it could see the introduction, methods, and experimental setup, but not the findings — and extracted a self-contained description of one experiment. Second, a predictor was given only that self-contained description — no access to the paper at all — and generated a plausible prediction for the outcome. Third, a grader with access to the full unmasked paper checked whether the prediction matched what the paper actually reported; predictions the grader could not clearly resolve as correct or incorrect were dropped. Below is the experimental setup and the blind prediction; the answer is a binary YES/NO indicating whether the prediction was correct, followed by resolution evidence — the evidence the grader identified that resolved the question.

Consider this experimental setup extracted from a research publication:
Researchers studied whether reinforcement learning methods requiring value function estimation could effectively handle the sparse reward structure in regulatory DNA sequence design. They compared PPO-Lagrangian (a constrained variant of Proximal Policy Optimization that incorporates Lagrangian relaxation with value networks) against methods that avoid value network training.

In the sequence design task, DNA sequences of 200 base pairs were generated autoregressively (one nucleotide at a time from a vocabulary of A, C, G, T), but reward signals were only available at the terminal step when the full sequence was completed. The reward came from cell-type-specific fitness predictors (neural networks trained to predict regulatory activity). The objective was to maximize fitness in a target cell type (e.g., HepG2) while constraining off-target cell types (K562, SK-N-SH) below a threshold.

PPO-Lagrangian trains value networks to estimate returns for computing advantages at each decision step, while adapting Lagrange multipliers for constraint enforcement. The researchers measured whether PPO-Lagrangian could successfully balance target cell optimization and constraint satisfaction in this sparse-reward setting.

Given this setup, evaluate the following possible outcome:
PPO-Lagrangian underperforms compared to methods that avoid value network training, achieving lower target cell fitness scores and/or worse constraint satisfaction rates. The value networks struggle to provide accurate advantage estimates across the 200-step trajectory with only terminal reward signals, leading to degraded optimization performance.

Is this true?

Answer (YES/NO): YES